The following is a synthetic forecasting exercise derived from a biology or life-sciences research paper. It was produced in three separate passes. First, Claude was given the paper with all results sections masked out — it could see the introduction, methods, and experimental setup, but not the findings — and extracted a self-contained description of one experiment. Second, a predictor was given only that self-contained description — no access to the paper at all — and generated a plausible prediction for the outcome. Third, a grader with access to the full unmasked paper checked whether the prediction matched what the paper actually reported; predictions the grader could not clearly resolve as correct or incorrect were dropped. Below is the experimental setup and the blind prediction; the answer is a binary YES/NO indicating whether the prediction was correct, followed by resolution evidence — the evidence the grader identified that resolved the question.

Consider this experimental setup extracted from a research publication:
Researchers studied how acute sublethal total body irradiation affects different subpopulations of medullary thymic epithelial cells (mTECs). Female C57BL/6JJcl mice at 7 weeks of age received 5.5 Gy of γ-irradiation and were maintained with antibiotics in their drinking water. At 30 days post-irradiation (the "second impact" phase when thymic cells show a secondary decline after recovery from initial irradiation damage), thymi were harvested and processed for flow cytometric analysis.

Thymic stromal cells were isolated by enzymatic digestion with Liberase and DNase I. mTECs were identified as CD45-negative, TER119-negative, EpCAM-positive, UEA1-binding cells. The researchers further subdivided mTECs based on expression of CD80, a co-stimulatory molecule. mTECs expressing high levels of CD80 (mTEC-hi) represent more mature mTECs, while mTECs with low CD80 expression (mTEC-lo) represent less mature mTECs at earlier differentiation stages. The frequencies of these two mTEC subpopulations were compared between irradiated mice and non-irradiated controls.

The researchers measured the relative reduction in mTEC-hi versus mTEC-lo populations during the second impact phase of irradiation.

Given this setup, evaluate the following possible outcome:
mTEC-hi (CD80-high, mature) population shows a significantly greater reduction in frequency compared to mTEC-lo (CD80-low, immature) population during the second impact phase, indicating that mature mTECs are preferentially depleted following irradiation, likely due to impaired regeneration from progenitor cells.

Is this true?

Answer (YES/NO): YES